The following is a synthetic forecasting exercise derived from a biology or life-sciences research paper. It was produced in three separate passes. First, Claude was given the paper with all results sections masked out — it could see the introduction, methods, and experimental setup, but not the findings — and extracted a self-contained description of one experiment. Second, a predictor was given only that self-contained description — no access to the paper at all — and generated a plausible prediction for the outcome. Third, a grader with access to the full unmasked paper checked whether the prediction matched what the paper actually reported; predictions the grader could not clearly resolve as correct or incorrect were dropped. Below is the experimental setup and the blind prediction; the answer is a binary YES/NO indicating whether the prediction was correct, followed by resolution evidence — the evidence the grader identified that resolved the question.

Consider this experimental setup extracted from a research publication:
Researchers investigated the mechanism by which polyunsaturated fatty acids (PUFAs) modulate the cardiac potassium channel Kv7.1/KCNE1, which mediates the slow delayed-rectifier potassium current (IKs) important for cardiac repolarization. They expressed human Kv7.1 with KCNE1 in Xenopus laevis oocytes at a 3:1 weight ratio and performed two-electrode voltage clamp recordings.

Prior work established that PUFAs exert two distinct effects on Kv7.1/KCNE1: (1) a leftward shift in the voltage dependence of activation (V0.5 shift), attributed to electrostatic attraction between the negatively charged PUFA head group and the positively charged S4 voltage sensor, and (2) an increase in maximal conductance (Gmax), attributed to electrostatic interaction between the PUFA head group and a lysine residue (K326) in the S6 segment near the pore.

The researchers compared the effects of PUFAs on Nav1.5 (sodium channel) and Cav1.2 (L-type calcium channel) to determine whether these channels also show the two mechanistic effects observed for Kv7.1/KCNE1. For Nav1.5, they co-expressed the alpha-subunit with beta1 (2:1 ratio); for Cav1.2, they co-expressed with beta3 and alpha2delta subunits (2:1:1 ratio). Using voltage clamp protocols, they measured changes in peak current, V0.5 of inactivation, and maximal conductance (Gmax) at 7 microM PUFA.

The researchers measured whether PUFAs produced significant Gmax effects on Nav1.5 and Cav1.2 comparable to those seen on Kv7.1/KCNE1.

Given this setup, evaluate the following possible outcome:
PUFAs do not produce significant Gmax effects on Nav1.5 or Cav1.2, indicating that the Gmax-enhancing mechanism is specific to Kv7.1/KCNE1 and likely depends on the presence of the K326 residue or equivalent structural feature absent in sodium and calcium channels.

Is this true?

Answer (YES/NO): NO